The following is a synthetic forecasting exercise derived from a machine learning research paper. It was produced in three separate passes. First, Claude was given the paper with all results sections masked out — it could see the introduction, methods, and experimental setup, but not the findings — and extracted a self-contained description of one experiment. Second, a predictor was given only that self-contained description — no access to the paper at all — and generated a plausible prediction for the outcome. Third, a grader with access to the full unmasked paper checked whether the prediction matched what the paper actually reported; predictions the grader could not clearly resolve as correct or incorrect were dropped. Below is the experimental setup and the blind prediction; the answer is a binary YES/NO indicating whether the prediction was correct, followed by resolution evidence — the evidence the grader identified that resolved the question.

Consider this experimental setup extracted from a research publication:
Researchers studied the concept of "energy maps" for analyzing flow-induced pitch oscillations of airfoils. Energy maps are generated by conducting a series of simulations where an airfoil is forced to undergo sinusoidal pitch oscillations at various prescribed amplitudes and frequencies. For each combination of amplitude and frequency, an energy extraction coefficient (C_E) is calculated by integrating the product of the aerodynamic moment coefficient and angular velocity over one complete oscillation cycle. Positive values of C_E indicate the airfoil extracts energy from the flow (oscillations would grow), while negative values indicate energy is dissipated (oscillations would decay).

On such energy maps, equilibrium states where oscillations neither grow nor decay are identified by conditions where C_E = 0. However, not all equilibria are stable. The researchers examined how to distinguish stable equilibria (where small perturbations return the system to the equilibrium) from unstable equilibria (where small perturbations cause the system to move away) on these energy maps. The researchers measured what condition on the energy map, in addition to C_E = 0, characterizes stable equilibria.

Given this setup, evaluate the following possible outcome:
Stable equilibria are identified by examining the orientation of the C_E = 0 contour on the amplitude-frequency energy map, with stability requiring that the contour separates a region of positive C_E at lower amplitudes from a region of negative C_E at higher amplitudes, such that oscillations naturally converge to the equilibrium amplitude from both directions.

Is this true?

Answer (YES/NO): YES